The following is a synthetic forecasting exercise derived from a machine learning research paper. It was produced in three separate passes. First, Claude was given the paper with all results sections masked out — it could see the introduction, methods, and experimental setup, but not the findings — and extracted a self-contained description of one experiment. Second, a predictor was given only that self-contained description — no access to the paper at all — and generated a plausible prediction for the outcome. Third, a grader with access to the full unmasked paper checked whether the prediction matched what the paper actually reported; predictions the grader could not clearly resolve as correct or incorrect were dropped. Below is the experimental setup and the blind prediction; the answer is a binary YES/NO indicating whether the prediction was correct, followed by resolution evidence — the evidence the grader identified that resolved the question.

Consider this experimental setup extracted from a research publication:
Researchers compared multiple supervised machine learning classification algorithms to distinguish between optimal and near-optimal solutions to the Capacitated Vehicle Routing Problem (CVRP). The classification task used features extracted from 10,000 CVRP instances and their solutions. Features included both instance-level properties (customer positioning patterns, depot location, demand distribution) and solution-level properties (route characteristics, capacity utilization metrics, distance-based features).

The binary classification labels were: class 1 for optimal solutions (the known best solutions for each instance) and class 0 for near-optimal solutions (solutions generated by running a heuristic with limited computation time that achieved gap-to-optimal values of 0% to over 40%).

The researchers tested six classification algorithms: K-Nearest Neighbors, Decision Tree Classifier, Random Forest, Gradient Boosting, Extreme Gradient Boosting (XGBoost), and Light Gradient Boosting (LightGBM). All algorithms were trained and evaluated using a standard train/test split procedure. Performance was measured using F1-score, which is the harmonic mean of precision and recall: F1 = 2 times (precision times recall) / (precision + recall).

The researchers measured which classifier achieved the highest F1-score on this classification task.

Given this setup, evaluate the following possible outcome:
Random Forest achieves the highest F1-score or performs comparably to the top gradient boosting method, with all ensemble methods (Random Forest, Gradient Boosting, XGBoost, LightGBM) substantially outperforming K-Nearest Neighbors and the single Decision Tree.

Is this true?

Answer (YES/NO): NO